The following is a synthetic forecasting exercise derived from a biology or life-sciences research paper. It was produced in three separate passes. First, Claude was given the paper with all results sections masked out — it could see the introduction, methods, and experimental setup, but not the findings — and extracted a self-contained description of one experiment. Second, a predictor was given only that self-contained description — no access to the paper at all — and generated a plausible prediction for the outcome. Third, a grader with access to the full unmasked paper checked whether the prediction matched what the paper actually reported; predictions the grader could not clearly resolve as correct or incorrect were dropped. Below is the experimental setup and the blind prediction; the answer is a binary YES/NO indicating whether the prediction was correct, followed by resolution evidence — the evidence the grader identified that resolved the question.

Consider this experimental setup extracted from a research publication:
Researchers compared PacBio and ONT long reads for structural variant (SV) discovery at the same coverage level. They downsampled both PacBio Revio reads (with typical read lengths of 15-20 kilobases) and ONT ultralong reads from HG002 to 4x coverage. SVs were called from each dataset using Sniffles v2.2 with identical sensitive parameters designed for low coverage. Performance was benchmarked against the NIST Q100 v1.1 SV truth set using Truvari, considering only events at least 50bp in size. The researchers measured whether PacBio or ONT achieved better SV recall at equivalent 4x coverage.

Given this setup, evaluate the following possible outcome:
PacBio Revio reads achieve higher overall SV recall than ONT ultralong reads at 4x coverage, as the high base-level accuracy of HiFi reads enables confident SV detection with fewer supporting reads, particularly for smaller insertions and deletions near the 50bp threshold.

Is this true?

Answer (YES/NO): NO